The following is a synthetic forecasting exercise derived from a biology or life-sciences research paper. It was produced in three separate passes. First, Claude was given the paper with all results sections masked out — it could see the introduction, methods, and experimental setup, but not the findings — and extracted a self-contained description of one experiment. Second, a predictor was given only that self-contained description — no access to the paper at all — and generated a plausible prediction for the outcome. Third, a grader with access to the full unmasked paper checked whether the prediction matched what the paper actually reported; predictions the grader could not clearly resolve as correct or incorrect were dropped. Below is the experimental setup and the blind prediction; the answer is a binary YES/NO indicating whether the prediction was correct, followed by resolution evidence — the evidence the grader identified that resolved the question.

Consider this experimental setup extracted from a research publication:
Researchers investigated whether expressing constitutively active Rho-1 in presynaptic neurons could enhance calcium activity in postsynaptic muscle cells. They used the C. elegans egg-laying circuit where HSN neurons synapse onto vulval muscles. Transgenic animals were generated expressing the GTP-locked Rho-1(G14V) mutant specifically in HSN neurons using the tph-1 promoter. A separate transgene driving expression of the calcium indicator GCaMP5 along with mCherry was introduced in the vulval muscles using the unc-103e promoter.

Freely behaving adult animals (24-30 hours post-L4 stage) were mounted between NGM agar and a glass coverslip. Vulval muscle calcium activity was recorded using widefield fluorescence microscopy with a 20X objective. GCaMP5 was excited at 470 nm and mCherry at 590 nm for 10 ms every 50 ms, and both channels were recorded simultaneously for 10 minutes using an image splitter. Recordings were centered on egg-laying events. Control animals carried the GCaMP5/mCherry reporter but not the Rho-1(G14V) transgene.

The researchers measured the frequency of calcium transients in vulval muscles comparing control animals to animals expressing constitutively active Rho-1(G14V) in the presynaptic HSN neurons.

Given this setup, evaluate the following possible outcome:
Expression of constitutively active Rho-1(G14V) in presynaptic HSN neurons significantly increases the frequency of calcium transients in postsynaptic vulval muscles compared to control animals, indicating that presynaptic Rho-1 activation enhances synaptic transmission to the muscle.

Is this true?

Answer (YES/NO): NO